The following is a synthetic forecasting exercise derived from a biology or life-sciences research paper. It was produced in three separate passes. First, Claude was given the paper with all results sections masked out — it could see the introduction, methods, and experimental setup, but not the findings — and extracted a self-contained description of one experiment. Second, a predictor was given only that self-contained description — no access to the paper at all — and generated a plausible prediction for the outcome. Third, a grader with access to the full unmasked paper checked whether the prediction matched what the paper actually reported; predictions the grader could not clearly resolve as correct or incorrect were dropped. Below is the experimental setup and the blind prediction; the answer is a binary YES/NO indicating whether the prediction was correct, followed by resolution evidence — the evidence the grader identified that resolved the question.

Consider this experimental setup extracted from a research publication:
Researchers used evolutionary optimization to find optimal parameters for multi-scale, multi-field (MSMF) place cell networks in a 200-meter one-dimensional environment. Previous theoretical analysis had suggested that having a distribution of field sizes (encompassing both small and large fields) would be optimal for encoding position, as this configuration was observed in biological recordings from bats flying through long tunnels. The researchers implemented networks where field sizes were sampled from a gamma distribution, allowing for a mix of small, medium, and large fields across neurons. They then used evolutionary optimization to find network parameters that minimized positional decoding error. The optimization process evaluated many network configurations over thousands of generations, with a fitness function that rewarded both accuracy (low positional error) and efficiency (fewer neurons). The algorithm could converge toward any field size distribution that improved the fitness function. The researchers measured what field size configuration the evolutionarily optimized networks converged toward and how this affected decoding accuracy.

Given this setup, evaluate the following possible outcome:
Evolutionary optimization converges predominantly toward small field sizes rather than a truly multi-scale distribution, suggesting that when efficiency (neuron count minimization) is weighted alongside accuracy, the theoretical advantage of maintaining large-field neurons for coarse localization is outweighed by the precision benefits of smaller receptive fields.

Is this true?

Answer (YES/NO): YES